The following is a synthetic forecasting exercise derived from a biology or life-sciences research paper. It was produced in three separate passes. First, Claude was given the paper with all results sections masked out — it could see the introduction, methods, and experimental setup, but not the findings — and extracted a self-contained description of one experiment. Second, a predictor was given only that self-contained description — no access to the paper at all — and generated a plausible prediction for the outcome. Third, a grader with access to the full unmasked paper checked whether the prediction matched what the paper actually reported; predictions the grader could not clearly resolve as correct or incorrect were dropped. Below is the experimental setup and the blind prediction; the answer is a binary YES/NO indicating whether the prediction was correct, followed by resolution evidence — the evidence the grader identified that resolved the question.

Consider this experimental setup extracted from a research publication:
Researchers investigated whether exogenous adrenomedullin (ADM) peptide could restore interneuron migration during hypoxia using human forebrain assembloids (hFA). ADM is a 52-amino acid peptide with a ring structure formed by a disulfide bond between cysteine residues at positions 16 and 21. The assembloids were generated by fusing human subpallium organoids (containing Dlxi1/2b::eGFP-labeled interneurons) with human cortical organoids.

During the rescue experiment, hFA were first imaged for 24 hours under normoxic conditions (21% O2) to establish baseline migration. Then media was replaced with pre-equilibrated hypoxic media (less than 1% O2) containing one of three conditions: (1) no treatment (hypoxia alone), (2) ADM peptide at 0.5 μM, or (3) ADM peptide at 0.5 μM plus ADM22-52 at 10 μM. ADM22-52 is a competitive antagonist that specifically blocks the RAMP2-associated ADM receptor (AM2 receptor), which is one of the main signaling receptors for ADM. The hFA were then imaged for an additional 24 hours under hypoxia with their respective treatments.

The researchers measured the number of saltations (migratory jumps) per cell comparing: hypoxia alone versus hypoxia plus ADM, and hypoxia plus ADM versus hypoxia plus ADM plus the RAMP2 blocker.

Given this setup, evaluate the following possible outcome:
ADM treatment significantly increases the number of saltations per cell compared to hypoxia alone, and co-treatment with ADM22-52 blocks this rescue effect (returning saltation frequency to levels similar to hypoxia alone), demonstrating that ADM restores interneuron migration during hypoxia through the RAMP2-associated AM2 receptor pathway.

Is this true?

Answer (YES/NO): YES